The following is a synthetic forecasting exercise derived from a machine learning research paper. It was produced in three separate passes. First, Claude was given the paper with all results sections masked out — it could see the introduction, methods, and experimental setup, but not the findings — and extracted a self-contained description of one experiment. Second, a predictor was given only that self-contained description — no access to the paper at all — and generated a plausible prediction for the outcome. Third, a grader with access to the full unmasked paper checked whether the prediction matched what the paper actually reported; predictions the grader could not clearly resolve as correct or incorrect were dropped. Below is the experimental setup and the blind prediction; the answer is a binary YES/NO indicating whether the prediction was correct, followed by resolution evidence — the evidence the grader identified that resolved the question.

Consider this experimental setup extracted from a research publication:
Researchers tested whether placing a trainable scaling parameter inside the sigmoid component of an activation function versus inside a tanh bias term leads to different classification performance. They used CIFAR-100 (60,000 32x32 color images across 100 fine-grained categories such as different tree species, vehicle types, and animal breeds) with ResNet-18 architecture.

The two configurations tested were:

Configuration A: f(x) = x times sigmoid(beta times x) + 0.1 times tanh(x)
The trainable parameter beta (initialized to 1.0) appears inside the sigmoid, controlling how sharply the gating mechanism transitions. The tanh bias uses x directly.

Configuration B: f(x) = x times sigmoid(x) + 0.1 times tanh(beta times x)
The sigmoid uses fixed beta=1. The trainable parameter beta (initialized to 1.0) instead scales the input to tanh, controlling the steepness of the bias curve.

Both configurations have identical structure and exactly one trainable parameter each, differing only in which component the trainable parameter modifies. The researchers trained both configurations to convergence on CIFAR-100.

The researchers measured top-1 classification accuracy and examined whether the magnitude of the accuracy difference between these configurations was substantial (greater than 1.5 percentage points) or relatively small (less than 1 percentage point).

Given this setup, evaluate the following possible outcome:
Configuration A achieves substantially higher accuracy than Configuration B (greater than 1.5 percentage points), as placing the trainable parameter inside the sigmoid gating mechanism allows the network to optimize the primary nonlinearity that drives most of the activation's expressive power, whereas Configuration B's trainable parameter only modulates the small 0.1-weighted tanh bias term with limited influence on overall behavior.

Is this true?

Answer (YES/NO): NO